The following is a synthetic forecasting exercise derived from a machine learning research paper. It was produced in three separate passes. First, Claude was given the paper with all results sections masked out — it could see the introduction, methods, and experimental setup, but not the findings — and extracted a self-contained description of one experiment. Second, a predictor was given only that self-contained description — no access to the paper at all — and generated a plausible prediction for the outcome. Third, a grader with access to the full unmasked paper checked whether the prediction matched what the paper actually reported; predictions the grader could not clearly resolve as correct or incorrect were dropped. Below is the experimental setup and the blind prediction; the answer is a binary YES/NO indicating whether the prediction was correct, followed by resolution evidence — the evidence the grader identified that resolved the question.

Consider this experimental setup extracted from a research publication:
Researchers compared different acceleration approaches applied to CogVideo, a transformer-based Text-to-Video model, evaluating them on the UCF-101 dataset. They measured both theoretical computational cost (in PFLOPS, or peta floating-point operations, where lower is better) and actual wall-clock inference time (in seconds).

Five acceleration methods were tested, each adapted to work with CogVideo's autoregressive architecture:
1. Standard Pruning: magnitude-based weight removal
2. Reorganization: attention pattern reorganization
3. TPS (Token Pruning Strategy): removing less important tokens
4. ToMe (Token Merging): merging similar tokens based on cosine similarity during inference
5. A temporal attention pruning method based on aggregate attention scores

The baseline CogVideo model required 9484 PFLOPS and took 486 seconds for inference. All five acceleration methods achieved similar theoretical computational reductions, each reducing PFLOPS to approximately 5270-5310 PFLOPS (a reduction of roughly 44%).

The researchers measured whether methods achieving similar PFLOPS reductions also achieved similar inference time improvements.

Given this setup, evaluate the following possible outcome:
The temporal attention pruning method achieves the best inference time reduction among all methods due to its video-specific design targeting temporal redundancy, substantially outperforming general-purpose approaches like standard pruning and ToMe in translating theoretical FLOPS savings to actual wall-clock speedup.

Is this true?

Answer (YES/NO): YES